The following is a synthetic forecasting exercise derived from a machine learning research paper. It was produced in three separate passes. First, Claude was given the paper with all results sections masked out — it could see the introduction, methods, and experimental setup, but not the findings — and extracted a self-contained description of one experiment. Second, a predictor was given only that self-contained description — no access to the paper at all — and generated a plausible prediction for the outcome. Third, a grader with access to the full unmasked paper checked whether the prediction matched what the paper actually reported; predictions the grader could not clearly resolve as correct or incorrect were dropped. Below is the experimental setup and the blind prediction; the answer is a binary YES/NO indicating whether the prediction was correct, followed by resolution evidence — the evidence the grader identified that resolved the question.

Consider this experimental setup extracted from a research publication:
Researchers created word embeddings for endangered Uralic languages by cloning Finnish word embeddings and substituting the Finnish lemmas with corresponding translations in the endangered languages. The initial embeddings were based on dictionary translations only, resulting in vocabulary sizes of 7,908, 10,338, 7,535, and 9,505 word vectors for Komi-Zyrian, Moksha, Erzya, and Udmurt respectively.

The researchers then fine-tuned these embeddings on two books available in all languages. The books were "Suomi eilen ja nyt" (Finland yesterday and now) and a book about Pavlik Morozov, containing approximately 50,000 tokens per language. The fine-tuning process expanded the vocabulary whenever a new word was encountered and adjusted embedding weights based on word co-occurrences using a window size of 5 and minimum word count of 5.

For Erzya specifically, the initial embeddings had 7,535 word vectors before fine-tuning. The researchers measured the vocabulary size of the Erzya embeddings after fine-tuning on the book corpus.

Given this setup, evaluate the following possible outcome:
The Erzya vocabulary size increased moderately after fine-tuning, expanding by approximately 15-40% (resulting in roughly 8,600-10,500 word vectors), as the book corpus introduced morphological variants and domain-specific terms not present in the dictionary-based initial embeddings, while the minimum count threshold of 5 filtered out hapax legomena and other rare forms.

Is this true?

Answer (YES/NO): YES